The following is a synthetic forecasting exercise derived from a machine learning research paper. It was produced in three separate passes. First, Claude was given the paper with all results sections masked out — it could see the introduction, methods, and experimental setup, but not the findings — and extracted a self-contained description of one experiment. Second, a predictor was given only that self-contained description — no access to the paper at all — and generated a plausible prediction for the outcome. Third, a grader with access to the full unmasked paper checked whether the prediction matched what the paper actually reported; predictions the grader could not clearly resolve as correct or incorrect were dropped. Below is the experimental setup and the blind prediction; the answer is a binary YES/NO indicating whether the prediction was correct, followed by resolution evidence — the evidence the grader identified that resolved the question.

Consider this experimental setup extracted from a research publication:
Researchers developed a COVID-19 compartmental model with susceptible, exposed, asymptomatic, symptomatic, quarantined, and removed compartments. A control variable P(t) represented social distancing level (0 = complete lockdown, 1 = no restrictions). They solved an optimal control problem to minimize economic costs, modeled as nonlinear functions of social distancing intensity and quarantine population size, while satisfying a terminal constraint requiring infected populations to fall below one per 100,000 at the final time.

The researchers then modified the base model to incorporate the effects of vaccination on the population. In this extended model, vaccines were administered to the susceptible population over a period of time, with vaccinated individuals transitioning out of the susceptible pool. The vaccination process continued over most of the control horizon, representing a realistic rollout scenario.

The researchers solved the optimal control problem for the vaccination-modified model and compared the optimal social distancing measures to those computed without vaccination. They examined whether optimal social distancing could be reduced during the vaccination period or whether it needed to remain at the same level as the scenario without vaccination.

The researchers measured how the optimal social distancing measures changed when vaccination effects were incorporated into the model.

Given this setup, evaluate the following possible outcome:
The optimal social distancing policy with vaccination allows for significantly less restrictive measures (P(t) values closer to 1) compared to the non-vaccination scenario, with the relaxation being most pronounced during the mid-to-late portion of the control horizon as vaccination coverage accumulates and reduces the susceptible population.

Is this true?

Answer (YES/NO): YES